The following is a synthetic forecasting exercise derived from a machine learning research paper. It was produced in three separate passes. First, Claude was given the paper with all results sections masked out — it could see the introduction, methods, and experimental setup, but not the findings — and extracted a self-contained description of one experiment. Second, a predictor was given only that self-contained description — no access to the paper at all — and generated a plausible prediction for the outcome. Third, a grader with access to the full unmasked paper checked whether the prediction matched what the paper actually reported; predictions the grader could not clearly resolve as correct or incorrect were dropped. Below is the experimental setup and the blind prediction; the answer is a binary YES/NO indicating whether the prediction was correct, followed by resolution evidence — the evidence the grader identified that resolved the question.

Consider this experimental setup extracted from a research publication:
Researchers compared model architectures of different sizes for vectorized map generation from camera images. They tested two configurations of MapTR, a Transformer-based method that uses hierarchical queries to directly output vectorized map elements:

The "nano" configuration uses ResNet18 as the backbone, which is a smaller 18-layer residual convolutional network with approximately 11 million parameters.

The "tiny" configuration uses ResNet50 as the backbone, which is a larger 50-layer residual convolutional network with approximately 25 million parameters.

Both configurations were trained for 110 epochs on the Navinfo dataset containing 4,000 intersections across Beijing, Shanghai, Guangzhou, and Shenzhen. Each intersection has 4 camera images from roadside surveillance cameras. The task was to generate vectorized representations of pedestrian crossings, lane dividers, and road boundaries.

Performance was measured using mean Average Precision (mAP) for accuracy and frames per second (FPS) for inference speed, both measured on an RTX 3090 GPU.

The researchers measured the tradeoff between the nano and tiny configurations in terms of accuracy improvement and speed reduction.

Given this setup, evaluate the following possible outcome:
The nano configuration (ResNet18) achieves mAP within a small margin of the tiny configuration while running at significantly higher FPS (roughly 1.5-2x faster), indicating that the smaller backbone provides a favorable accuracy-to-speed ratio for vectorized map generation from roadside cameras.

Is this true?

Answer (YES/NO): NO